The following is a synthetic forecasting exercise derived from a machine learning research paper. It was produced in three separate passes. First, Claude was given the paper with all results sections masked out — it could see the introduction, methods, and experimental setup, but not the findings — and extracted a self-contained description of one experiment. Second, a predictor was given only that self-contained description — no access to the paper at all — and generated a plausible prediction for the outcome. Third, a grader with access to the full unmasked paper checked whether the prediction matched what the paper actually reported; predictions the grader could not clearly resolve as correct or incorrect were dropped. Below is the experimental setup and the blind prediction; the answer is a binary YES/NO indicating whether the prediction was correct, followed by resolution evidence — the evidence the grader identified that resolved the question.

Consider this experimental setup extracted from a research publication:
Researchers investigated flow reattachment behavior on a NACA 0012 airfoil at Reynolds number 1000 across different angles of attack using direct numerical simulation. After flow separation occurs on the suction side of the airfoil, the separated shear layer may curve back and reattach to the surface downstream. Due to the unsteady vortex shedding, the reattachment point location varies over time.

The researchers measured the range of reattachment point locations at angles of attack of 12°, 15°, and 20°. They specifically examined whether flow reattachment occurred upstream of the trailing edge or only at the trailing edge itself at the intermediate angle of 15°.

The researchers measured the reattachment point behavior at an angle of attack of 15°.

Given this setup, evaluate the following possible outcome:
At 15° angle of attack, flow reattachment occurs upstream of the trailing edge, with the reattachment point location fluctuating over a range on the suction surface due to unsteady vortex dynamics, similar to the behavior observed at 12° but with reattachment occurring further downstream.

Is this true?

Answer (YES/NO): NO